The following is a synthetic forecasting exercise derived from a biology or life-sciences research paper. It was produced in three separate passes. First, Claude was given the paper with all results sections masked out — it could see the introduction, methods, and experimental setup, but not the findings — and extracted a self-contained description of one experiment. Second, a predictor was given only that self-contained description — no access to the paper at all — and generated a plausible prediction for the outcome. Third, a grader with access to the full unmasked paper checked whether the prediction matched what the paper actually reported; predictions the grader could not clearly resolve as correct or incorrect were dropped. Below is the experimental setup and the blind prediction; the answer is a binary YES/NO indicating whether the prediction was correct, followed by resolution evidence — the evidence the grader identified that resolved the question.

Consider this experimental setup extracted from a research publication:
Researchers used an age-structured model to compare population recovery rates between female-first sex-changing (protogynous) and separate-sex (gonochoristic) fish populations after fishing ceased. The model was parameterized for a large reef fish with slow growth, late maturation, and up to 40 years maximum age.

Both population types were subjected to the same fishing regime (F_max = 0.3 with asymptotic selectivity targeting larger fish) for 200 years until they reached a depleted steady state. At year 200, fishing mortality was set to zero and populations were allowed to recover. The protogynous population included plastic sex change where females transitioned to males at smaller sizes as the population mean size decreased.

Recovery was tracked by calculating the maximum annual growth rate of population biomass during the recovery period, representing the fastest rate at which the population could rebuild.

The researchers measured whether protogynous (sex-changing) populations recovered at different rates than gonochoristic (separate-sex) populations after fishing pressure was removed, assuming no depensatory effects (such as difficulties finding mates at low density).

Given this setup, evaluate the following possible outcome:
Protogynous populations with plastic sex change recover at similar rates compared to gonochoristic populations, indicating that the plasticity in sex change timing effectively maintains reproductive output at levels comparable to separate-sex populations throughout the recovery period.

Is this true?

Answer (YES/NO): NO